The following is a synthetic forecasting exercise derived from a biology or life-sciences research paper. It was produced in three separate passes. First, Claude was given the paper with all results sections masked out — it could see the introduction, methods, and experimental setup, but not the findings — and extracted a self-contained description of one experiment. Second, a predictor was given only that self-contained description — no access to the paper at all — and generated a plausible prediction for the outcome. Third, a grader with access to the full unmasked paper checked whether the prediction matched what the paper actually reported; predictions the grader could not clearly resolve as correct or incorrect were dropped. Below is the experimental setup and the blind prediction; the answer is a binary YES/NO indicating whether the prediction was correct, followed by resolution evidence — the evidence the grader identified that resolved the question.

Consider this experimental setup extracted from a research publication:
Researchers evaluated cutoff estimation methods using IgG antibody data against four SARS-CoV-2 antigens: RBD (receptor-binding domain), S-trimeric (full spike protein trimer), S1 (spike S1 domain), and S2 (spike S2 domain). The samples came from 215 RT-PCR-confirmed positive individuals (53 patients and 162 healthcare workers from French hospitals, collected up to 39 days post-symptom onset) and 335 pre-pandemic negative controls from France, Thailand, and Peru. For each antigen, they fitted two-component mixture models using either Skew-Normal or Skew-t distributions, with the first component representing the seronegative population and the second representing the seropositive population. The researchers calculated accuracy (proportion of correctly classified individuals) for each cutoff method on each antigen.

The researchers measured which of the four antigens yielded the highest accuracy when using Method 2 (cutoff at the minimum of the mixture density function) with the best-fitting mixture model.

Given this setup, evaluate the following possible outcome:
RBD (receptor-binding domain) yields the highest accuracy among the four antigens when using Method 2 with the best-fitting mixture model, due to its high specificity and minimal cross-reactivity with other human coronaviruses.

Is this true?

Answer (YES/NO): YES